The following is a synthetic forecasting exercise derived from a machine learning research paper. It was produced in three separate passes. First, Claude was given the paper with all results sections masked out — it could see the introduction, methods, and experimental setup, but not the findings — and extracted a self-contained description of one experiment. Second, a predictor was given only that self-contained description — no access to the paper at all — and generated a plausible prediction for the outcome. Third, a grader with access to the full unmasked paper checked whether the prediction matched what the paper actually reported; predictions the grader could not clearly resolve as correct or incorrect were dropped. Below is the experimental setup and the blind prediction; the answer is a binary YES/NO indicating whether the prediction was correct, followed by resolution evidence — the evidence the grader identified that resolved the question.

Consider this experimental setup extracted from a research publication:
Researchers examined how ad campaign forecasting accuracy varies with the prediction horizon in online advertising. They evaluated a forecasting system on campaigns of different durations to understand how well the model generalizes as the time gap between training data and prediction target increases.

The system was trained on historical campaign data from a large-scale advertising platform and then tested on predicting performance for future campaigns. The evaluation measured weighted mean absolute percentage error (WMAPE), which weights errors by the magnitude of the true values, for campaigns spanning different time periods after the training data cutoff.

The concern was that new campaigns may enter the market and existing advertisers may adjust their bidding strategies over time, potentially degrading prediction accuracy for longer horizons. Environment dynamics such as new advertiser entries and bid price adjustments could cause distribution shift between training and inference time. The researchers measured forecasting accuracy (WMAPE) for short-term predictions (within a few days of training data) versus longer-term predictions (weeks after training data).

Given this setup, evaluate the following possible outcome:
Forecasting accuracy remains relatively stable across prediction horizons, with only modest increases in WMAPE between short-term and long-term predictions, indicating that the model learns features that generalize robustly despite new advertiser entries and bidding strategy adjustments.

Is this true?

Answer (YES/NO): NO